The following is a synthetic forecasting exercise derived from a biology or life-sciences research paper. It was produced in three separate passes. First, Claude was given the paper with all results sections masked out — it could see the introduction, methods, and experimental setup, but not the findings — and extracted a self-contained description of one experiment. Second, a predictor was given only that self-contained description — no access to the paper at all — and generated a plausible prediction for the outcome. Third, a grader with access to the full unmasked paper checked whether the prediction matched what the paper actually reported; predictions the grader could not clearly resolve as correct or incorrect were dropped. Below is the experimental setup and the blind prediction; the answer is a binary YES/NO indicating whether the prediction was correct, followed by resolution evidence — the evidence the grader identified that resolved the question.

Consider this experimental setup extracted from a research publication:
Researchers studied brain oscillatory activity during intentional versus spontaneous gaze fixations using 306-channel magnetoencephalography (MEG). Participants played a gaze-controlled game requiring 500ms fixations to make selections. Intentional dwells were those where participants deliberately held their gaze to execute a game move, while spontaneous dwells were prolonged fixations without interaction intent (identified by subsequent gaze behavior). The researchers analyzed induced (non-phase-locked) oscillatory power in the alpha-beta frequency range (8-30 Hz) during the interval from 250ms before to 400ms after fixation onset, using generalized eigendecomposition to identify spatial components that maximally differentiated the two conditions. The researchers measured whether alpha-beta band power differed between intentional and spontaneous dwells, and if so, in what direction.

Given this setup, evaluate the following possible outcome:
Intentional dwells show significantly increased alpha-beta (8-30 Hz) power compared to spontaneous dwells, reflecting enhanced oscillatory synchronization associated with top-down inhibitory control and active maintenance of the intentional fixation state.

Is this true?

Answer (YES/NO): YES